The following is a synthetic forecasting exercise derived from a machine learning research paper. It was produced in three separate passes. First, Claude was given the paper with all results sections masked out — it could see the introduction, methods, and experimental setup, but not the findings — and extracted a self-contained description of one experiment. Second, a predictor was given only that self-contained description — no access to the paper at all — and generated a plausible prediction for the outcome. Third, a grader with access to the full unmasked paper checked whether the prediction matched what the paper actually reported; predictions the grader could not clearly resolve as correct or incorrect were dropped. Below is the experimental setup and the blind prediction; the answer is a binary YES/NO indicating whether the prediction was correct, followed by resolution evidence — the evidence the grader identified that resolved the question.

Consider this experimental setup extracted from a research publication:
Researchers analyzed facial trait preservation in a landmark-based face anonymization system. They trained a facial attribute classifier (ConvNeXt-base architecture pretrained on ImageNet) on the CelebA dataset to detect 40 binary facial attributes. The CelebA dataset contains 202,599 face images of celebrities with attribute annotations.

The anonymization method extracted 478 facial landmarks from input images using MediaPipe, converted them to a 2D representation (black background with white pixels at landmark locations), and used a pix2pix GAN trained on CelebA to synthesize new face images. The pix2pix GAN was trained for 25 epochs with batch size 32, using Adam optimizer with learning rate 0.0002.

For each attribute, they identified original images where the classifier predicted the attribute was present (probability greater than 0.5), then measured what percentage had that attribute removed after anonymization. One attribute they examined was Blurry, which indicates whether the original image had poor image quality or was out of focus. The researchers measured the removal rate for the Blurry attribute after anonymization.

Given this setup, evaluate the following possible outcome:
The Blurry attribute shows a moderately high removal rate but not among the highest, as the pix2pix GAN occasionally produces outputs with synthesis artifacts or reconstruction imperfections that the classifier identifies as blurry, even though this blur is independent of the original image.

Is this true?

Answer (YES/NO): NO